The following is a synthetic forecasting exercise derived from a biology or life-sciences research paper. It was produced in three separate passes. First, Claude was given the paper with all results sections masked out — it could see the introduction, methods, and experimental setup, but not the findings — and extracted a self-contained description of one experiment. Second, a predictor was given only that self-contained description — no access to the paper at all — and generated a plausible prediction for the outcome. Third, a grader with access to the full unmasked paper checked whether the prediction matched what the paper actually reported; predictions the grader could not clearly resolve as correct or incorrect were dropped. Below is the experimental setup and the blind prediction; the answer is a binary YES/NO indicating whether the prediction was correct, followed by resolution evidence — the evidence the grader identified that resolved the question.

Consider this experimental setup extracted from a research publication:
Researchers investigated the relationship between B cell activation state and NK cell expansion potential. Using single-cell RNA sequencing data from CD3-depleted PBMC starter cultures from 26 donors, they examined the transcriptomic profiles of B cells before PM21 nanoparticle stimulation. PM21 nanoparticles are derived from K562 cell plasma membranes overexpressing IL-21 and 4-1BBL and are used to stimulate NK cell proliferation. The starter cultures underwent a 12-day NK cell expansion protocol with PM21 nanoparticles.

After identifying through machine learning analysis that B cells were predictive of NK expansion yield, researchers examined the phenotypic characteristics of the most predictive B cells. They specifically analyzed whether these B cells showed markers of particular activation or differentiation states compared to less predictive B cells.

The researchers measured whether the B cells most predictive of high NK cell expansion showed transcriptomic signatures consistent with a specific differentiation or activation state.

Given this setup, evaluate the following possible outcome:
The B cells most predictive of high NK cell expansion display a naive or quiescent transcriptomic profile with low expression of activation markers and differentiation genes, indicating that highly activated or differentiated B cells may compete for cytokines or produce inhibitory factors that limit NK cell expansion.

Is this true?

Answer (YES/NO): NO